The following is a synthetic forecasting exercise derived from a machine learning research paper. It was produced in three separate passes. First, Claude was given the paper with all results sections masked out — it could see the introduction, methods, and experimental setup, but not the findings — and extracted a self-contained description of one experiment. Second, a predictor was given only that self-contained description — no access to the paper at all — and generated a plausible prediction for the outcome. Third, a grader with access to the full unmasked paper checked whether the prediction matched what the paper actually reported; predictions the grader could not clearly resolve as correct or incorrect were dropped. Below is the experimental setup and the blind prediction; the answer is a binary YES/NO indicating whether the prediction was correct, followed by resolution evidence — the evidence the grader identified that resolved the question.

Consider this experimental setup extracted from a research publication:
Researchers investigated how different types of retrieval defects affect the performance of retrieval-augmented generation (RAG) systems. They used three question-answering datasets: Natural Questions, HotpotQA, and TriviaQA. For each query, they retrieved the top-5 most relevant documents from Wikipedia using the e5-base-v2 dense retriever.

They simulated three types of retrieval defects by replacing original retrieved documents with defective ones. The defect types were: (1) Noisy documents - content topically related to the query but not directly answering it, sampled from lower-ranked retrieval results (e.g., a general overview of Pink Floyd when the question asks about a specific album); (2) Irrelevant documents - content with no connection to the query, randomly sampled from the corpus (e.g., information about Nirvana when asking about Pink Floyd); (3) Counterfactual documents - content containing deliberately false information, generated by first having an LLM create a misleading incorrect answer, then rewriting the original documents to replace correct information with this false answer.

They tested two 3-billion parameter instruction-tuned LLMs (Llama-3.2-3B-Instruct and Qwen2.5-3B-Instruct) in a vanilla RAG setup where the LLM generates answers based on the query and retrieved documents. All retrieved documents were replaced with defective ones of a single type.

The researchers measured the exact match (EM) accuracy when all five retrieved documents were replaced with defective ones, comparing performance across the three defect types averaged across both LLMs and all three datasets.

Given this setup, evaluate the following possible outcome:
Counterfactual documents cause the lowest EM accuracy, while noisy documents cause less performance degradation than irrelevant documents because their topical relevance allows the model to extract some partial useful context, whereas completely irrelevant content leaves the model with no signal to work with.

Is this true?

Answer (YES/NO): YES